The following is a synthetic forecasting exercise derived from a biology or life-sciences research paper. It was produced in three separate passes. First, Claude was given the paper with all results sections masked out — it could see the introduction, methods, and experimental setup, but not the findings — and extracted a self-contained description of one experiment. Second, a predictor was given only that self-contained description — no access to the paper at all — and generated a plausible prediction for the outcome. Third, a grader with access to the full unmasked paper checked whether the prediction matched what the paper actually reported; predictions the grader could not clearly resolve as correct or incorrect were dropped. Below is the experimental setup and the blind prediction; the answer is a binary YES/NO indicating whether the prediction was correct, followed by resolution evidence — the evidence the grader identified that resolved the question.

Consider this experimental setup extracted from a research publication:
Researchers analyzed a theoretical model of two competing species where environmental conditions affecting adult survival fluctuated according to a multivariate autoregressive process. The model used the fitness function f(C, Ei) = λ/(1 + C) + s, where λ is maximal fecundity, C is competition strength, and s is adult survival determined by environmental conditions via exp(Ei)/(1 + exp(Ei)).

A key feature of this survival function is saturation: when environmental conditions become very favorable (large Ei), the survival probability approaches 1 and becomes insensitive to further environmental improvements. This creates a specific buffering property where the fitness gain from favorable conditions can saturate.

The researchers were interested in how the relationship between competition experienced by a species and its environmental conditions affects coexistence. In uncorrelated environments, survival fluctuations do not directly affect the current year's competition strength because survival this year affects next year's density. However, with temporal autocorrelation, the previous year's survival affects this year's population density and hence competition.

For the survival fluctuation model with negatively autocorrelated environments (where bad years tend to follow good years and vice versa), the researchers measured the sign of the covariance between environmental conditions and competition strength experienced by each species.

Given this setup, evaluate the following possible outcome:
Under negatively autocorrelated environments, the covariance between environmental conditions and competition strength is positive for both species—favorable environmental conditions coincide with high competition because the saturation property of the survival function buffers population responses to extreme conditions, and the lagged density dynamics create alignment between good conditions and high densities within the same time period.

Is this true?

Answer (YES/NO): NO